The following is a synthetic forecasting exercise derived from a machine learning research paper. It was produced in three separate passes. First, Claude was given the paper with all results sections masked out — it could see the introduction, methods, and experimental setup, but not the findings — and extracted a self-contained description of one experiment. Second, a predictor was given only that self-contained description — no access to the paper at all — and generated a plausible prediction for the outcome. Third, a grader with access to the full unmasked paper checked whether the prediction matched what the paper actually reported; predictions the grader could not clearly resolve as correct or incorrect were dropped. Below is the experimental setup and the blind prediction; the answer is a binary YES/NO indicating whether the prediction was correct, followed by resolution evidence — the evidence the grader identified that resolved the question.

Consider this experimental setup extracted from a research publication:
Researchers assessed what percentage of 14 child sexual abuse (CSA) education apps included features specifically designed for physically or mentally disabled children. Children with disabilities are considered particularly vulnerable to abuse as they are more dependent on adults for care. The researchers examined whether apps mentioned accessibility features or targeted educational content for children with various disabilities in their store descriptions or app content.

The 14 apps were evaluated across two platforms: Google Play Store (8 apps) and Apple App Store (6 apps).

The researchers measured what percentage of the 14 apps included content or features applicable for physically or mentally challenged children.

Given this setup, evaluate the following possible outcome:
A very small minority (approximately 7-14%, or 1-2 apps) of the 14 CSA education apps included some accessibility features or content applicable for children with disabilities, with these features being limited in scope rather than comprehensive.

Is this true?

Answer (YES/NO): YES